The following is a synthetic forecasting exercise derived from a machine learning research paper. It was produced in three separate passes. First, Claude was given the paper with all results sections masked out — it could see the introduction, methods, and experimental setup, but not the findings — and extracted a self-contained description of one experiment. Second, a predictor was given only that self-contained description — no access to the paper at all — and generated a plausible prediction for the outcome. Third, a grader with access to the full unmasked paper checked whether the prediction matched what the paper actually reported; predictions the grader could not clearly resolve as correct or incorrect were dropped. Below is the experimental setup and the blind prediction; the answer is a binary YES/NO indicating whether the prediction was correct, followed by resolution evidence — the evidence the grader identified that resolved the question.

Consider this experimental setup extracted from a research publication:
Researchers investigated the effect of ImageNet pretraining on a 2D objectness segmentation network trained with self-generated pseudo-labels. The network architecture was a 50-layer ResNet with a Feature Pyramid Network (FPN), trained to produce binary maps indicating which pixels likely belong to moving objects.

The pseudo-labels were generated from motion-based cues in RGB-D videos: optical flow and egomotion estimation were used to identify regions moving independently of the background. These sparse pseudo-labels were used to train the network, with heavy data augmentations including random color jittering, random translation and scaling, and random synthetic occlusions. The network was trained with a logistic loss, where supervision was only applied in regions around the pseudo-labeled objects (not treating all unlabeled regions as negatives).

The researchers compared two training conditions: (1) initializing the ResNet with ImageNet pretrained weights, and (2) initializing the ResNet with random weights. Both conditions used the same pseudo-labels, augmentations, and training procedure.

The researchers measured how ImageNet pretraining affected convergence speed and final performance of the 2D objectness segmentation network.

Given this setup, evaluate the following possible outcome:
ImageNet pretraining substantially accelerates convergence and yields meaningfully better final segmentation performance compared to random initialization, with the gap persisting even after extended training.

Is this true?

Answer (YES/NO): NO